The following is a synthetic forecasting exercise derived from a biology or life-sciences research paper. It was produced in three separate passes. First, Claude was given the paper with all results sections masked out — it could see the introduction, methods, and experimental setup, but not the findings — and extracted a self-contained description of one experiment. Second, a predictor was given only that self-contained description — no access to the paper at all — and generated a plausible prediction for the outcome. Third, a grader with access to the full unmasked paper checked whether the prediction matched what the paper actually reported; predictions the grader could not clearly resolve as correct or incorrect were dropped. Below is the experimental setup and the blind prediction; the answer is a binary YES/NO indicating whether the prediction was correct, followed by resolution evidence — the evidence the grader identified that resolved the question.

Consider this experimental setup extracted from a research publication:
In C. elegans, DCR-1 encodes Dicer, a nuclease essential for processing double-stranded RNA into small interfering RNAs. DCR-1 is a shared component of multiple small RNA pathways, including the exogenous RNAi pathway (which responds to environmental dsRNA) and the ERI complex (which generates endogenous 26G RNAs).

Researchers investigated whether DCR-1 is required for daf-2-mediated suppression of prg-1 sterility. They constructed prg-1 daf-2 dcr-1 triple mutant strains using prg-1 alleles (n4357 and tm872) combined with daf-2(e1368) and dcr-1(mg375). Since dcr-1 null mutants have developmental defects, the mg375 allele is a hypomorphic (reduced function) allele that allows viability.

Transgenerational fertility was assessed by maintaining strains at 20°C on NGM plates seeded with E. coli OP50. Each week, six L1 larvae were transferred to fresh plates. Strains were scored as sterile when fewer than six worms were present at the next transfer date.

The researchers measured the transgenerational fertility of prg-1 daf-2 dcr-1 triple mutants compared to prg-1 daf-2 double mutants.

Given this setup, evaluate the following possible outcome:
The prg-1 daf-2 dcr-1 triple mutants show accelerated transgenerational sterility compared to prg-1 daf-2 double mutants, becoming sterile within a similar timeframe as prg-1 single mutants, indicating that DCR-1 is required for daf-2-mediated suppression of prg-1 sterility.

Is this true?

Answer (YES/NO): YES